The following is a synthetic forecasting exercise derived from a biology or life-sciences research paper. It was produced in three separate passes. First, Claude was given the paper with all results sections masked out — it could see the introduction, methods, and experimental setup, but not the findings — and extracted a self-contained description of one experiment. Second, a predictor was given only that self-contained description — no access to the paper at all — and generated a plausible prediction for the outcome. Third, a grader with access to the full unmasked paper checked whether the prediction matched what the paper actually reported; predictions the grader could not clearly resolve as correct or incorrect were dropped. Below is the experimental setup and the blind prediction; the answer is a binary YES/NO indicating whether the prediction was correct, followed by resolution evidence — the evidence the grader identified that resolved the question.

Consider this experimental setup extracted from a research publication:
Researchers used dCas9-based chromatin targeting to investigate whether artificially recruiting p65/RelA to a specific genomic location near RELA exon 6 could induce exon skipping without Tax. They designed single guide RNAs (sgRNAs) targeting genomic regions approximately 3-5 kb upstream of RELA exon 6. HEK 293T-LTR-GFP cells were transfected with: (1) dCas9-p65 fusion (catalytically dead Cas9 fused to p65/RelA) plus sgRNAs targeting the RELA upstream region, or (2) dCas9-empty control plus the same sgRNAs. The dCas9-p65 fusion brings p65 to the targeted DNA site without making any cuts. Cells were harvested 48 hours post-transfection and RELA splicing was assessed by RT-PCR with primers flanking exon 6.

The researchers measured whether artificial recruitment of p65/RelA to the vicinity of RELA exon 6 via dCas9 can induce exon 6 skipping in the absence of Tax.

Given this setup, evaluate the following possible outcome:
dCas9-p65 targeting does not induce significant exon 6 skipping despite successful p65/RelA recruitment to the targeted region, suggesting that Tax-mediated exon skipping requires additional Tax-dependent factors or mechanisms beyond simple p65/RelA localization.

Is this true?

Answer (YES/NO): NO